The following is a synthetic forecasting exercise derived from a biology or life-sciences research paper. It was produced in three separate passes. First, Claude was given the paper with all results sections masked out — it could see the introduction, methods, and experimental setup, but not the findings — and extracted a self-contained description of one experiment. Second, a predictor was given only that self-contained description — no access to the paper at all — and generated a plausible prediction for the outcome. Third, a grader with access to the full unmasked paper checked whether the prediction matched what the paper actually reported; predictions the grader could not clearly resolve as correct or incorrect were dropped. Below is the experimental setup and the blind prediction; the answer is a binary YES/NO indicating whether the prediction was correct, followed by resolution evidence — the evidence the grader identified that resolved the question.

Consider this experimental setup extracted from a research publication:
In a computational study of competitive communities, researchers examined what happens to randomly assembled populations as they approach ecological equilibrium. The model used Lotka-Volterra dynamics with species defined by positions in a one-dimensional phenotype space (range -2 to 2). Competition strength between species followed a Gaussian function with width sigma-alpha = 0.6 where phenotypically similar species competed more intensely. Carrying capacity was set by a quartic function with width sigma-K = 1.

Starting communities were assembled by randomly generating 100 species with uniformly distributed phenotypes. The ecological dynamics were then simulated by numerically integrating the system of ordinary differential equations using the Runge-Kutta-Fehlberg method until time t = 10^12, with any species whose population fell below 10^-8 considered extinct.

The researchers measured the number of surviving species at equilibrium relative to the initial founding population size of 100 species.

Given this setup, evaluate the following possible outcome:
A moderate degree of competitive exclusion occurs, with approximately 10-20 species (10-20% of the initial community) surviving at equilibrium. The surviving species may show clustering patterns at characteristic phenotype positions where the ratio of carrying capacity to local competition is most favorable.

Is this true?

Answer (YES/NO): NO